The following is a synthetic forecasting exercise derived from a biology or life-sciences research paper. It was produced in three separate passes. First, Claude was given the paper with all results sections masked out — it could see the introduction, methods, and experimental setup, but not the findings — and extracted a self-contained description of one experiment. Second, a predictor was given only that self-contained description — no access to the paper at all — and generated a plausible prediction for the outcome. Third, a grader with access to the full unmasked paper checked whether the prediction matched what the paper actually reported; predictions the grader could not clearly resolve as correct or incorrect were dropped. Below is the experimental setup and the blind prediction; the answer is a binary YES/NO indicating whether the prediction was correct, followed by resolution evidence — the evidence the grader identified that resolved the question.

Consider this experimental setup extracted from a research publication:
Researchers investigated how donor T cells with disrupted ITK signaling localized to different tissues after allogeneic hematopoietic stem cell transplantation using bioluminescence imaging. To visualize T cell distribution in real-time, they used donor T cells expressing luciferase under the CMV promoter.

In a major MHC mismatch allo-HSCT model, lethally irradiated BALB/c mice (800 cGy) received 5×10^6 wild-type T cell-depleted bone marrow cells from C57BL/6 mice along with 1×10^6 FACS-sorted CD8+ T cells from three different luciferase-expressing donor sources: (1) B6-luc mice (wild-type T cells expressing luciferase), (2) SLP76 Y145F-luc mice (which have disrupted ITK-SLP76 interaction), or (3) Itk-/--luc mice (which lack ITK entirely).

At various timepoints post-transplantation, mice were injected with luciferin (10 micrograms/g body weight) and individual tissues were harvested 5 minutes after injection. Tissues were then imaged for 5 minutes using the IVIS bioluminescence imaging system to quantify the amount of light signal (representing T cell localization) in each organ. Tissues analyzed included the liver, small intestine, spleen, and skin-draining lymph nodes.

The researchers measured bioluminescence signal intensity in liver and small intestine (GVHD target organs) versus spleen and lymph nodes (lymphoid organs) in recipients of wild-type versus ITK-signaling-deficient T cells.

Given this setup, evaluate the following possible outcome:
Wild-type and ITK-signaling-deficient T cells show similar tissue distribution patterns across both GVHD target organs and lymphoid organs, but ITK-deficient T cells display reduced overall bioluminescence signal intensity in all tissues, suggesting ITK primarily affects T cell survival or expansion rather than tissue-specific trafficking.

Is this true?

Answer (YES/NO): NO